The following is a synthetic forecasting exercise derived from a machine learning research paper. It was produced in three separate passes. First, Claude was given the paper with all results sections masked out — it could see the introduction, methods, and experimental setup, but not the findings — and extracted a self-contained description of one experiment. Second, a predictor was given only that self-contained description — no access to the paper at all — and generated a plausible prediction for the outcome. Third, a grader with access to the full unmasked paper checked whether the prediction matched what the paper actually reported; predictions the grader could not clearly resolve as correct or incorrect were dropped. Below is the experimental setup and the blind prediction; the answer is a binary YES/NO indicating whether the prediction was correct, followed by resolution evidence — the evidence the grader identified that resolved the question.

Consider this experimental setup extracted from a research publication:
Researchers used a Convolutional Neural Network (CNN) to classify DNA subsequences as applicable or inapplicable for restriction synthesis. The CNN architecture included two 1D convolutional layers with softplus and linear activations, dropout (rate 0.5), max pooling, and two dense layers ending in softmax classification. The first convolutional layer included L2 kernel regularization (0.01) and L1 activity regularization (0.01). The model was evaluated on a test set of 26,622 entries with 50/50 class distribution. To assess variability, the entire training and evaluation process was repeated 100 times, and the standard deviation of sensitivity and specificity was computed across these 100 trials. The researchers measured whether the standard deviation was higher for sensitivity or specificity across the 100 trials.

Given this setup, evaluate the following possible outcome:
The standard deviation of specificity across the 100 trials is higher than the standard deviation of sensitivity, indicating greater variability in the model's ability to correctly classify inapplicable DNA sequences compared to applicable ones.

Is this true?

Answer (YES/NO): NO